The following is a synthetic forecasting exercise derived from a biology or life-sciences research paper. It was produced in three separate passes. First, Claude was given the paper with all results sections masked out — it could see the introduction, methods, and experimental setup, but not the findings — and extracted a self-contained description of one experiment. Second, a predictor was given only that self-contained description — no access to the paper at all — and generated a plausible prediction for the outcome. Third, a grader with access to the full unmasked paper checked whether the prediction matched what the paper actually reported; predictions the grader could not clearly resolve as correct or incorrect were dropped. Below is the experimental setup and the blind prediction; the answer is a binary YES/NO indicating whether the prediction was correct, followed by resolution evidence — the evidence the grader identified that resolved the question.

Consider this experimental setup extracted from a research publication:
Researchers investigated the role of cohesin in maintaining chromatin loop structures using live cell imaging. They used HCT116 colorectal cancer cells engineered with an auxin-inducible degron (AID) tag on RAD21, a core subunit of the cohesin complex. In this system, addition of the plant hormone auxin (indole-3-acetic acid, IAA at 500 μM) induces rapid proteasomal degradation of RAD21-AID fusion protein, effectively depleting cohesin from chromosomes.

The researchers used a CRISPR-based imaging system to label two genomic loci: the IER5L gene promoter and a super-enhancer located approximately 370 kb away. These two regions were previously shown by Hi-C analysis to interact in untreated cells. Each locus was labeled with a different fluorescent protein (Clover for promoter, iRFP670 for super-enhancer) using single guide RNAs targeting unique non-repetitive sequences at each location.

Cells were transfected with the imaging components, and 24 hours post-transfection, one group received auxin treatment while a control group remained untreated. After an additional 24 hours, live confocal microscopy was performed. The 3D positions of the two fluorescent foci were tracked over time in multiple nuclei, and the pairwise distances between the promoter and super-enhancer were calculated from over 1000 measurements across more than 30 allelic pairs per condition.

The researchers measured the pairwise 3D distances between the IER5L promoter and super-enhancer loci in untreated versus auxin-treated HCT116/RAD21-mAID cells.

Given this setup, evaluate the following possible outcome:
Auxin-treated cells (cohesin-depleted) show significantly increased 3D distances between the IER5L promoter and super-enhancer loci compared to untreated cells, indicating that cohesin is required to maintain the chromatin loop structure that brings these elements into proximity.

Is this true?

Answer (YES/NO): YES